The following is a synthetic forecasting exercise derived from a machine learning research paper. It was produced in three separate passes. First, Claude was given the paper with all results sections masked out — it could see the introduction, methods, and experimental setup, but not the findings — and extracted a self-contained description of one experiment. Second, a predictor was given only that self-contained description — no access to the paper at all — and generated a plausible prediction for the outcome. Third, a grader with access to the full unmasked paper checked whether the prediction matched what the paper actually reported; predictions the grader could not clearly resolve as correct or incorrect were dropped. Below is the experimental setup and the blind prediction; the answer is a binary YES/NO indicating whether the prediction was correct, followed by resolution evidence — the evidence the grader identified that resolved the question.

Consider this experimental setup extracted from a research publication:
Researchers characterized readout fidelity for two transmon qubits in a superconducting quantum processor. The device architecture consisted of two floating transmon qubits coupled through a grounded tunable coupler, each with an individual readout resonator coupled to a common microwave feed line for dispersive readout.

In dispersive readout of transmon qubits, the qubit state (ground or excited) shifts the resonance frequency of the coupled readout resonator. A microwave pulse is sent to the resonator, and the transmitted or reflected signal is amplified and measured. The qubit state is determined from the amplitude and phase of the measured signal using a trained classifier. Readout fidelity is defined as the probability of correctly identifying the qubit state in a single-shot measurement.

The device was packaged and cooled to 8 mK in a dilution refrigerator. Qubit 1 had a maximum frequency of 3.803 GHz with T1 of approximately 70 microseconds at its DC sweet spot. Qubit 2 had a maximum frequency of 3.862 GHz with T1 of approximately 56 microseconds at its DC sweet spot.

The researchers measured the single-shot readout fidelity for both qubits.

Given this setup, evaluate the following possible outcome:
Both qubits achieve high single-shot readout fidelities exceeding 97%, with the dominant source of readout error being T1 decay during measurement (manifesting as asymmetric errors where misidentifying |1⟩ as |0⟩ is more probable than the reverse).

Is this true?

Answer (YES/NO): NO